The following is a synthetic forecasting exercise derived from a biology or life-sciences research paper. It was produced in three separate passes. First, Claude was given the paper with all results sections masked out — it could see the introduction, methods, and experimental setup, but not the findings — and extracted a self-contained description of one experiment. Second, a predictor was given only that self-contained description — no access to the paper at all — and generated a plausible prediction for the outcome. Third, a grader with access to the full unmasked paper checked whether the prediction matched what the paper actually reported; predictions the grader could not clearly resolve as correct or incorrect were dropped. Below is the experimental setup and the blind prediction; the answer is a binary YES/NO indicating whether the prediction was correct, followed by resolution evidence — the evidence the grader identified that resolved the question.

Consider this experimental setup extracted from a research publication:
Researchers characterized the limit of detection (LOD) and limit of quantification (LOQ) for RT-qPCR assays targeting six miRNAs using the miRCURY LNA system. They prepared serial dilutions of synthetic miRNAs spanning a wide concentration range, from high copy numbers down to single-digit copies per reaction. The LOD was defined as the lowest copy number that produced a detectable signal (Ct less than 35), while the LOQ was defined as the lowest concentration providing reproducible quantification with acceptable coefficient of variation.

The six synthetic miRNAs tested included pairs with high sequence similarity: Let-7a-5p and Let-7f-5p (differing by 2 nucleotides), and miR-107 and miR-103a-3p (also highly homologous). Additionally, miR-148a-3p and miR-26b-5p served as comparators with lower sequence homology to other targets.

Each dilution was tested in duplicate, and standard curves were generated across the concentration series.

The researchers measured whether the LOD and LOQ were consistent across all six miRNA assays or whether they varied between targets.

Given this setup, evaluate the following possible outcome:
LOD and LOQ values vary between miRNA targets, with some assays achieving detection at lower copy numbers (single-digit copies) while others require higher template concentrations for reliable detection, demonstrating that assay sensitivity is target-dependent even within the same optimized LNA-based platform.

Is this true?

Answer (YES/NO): NO